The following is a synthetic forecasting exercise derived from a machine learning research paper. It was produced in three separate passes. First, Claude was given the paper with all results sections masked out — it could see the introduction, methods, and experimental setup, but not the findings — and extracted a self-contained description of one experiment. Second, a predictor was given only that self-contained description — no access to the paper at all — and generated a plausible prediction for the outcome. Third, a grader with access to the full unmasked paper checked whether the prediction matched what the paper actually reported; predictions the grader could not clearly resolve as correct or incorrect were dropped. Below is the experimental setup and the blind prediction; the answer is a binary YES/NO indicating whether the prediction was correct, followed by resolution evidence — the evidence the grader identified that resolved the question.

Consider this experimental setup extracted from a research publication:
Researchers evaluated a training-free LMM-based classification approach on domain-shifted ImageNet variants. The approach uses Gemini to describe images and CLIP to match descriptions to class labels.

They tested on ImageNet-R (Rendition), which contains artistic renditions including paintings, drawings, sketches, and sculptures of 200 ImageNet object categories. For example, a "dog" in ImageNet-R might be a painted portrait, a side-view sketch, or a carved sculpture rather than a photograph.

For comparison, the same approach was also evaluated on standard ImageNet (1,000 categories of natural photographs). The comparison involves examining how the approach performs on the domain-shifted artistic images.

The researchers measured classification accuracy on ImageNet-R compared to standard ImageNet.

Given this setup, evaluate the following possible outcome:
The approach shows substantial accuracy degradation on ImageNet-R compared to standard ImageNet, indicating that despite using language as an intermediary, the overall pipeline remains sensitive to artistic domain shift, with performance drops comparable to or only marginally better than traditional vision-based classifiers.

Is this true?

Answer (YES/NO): NO